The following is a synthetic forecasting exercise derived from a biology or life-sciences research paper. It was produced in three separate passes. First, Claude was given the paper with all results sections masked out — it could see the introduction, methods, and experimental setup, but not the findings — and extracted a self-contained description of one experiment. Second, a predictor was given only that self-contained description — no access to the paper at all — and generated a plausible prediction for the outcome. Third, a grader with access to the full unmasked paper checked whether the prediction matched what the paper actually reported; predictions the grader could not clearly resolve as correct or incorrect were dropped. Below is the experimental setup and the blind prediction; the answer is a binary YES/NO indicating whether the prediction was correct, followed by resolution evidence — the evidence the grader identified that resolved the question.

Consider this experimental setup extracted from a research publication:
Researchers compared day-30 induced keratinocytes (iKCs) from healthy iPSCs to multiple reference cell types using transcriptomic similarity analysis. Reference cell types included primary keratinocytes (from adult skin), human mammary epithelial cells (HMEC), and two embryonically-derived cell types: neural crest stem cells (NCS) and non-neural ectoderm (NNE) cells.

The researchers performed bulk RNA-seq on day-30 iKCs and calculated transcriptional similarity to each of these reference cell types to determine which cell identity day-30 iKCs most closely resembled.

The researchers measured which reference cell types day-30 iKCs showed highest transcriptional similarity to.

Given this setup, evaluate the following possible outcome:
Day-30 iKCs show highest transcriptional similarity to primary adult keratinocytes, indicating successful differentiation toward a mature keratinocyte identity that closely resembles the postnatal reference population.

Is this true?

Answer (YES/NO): NO